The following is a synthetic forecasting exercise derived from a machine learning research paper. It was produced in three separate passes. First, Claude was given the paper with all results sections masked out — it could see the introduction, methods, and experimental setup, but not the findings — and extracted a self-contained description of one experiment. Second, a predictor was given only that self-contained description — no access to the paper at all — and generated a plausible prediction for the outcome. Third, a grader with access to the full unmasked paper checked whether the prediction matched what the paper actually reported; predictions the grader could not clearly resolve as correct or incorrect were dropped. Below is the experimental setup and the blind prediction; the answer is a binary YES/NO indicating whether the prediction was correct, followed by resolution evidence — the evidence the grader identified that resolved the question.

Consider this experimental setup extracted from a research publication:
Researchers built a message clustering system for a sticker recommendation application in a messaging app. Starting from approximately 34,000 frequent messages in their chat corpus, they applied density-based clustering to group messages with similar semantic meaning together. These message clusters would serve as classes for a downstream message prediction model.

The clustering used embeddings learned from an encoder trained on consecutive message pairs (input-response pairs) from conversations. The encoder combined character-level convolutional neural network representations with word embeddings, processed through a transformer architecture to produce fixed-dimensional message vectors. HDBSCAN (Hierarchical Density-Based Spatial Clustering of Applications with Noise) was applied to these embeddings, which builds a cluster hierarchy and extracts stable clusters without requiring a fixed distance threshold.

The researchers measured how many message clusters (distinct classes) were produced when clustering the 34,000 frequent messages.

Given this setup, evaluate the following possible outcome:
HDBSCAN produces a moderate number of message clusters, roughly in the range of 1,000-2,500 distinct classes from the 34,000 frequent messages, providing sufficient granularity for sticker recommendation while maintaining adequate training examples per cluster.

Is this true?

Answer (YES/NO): NO